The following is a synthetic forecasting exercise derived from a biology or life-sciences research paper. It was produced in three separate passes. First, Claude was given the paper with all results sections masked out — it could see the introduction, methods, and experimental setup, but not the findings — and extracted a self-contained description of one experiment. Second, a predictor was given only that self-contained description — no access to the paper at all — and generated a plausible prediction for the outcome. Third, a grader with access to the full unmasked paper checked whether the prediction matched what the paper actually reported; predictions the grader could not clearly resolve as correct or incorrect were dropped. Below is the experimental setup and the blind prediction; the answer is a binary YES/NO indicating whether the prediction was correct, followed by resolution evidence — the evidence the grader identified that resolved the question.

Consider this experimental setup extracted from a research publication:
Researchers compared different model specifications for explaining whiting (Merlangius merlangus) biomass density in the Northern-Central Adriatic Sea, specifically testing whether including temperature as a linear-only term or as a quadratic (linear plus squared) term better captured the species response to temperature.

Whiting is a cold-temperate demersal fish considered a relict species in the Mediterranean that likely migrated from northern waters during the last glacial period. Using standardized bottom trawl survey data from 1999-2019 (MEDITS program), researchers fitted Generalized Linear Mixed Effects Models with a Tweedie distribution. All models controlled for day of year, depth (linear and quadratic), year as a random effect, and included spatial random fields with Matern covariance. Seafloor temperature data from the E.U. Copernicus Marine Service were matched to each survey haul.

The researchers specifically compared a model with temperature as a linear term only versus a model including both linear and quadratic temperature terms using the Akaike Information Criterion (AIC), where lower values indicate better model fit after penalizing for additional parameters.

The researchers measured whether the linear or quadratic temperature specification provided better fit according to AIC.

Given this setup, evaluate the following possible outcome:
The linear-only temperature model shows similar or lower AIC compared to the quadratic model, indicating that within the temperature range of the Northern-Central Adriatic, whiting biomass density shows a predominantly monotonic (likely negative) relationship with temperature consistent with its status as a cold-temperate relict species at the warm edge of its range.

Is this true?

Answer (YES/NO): NO